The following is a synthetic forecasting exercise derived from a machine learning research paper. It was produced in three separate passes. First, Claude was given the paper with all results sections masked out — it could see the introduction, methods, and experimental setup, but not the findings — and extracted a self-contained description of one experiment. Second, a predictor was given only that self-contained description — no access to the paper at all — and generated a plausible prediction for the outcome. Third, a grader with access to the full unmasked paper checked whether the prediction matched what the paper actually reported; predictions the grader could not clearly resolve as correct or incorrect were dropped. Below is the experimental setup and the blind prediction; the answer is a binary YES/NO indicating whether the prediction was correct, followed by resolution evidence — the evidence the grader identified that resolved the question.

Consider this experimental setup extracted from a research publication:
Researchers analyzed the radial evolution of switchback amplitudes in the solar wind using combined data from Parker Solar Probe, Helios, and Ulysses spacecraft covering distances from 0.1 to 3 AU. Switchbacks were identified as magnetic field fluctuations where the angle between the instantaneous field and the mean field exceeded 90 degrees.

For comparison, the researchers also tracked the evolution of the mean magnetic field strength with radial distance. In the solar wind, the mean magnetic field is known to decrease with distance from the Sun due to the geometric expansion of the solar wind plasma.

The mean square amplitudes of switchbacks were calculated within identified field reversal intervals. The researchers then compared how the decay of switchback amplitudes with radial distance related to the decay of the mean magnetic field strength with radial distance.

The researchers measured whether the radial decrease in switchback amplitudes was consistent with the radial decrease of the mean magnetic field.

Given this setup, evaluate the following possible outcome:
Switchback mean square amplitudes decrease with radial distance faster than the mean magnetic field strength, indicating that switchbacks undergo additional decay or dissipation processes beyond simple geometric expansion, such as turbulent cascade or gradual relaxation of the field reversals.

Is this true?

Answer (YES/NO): NO